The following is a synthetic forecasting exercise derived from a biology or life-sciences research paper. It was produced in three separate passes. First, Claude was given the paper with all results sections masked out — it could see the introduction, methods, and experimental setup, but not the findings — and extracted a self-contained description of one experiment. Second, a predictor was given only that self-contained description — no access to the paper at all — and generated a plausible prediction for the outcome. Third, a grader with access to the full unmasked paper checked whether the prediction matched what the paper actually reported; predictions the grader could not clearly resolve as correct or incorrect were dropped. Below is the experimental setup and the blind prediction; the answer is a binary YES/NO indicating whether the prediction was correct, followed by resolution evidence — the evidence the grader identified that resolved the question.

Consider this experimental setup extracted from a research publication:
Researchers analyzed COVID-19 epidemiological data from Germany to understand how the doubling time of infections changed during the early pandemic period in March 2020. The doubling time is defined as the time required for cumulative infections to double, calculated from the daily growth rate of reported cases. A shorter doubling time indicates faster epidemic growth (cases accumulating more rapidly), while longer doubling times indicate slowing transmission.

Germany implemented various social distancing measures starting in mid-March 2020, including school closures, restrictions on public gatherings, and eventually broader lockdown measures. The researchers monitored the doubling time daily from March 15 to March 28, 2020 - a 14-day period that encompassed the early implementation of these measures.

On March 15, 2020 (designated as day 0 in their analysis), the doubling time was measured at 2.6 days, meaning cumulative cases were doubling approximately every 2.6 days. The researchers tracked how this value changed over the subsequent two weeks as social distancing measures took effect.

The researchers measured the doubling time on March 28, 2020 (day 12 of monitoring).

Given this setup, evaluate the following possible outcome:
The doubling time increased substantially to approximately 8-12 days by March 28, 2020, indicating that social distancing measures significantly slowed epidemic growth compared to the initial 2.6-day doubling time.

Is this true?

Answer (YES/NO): NO